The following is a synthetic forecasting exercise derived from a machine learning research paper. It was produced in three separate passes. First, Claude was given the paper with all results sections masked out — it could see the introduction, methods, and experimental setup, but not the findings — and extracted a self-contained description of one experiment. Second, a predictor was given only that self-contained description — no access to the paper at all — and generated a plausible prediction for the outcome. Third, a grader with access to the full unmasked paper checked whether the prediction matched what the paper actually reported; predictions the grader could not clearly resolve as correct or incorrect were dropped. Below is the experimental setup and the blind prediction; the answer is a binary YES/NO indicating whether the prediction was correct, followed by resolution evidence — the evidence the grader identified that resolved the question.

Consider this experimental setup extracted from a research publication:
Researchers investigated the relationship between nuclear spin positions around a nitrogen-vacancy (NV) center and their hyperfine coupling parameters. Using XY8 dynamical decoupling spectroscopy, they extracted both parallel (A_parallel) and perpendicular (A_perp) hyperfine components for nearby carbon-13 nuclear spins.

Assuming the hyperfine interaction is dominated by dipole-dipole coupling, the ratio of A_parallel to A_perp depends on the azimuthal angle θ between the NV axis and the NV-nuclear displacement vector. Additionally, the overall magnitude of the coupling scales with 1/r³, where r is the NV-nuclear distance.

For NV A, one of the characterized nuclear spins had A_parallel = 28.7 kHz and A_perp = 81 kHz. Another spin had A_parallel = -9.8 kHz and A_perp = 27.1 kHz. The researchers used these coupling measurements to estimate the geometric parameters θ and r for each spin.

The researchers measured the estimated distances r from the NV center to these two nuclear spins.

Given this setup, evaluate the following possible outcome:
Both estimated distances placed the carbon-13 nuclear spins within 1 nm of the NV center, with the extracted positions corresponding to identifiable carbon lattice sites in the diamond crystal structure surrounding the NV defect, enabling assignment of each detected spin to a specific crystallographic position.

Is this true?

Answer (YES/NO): NO